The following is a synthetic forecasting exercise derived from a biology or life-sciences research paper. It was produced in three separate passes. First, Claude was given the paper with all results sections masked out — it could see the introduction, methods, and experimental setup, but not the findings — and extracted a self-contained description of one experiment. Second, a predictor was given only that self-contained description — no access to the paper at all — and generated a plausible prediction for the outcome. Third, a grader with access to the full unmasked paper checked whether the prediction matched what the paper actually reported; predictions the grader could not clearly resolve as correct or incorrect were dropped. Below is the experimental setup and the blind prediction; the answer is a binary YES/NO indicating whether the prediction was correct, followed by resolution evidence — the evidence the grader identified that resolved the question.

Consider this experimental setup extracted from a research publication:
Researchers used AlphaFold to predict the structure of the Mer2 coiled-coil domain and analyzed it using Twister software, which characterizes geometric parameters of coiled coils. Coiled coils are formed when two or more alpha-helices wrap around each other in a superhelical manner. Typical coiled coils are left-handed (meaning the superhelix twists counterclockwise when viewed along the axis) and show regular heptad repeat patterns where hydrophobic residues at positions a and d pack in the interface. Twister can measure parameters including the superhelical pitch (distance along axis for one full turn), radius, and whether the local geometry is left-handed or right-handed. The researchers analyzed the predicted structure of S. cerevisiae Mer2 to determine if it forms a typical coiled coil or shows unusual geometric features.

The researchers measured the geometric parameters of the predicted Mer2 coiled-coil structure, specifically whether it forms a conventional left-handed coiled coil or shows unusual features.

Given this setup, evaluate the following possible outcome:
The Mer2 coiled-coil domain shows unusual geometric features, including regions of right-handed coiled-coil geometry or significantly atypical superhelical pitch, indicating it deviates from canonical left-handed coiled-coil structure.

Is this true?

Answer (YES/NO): YES